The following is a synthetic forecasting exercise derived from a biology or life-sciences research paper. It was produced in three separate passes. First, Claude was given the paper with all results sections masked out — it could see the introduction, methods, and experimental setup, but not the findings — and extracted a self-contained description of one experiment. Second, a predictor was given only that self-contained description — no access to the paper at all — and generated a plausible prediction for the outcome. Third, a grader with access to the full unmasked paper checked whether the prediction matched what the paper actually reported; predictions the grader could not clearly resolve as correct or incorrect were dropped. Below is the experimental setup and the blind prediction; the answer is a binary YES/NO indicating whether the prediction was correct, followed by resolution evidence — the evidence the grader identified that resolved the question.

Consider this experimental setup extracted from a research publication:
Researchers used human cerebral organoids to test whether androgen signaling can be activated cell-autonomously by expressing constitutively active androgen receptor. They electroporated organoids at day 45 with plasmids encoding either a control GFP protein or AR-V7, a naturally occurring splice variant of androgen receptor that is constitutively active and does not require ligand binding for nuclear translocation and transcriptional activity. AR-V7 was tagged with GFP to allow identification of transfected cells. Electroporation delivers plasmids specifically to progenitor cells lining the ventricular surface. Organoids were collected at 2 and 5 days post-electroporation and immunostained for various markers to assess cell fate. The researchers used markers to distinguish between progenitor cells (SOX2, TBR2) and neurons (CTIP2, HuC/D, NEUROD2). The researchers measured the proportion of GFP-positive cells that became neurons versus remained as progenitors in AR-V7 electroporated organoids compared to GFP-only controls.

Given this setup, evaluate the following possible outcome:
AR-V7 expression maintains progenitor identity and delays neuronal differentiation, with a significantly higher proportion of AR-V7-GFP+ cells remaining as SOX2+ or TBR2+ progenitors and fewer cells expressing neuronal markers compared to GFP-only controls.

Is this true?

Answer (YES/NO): YES